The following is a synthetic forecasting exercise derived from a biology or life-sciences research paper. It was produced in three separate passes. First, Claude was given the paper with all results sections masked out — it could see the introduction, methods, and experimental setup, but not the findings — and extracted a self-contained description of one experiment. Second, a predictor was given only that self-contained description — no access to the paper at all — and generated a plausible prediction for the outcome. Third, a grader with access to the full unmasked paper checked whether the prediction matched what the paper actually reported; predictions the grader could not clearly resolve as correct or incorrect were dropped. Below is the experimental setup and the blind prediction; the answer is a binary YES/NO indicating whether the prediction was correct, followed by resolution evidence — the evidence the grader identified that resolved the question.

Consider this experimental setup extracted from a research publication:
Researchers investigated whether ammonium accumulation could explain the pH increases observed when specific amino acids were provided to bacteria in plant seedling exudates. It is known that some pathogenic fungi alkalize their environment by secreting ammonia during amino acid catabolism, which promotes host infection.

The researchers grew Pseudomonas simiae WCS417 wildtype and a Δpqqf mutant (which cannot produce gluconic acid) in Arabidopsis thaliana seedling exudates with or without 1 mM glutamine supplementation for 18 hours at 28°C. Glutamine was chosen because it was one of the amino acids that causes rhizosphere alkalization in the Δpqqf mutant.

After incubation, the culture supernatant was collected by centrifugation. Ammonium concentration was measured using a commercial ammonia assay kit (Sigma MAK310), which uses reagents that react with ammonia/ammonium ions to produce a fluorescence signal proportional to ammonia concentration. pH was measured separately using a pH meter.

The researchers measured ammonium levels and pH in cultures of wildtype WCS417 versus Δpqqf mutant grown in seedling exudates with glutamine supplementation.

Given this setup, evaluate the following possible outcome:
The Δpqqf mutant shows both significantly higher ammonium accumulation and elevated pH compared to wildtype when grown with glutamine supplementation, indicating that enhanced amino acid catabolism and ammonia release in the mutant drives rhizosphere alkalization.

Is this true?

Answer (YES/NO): NO